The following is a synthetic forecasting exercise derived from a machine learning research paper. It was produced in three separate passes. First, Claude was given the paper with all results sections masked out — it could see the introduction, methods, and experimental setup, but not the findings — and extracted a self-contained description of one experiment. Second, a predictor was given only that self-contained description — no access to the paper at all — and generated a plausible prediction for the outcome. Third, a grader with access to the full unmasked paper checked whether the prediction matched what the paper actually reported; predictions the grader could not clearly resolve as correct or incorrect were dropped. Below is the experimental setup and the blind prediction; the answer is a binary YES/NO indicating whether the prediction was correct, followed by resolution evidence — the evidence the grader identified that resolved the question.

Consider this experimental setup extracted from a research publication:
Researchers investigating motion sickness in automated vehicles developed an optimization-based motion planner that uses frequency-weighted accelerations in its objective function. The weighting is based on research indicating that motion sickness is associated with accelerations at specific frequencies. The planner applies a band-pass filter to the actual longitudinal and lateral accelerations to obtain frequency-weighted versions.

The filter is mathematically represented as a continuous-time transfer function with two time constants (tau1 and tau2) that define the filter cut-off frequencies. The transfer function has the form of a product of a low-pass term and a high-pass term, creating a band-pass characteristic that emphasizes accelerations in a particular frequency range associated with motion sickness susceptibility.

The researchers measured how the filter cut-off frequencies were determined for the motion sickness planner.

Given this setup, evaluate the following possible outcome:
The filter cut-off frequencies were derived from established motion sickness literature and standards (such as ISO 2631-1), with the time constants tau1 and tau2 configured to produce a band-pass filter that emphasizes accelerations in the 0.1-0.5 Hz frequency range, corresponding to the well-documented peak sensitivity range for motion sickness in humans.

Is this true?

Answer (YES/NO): NO